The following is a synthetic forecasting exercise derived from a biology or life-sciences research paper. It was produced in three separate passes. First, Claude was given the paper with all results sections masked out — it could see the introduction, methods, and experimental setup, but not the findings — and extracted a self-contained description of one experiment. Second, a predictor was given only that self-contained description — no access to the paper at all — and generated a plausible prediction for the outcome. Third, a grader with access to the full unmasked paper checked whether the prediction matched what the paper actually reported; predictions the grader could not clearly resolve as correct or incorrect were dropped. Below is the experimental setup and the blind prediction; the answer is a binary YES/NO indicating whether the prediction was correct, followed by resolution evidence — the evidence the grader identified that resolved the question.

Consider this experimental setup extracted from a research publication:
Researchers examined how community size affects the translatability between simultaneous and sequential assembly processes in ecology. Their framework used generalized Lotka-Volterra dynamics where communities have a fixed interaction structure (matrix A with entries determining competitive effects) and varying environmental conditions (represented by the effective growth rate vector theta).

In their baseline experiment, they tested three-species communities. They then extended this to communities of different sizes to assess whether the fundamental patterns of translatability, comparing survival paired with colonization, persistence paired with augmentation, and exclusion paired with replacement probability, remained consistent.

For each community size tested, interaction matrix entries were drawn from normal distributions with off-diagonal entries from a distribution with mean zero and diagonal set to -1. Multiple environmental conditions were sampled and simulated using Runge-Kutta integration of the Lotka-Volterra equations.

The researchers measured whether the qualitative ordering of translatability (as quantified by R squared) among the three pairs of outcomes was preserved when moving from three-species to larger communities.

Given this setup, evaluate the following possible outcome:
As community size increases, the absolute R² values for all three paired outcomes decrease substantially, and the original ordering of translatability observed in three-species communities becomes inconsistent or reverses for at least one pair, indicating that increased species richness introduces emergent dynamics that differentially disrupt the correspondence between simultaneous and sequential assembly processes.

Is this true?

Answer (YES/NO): NO